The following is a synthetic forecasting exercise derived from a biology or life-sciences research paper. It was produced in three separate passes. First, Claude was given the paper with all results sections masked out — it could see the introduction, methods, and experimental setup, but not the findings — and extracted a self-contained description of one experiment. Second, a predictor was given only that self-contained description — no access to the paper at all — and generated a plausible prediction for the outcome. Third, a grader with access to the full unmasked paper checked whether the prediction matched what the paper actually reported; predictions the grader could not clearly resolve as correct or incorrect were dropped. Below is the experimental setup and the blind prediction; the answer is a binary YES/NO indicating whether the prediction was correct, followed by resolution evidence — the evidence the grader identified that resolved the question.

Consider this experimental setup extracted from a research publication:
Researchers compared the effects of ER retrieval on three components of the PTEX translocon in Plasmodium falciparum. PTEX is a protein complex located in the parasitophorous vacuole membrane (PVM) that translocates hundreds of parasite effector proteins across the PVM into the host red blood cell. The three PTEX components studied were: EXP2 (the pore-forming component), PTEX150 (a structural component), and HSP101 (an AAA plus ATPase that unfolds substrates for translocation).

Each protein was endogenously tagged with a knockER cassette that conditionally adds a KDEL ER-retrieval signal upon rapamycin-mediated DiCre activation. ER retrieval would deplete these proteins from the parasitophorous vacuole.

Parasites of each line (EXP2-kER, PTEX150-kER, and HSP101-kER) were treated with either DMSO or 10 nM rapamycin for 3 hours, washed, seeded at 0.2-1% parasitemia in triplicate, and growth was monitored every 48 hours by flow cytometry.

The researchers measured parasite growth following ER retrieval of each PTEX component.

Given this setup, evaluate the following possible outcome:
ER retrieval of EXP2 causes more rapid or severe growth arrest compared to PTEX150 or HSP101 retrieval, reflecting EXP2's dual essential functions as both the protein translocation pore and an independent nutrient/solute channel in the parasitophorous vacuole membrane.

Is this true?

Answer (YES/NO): NO